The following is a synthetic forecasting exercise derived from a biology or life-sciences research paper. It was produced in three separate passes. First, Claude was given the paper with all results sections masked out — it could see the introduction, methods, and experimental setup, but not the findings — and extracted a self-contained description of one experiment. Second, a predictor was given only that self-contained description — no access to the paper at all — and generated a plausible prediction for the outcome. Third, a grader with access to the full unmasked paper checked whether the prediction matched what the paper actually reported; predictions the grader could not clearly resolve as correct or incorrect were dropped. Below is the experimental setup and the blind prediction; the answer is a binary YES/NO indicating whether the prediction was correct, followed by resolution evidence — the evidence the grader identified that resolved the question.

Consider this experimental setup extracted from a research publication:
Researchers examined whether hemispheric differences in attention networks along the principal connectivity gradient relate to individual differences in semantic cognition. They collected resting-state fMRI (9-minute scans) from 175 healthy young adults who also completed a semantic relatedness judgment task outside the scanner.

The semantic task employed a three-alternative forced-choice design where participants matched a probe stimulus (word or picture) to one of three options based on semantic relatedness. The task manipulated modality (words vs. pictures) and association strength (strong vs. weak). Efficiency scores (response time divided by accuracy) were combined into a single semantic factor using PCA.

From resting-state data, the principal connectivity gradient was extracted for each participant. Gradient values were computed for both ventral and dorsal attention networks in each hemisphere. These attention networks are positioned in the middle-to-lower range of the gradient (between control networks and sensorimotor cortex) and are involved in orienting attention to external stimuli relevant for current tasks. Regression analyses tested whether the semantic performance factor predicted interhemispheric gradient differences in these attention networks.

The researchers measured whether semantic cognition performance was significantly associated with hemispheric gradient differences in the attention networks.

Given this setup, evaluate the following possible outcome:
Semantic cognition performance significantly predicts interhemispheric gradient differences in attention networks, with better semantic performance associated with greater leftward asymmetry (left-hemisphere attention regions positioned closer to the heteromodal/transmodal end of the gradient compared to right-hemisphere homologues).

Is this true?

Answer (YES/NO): NO